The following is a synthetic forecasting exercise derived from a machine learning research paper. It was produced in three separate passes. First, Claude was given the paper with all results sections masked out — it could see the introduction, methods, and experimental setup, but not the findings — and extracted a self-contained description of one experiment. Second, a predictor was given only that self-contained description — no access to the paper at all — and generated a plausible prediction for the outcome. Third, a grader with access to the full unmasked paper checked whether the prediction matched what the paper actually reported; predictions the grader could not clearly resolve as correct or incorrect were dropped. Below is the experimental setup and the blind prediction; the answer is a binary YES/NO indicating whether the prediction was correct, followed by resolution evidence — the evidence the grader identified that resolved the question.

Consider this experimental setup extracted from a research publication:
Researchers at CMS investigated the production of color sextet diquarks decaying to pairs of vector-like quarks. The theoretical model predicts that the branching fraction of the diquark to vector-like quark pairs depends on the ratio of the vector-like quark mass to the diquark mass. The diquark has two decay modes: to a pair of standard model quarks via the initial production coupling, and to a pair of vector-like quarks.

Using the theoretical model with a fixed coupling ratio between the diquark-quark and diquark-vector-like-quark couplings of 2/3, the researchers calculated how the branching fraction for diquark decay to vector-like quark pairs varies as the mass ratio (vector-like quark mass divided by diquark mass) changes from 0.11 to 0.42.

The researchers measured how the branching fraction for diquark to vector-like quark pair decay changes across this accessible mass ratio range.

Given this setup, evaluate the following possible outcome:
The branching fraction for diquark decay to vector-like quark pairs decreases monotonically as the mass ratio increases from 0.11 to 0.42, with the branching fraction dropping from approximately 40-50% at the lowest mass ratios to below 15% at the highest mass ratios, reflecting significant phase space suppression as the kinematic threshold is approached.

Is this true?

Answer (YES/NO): NO